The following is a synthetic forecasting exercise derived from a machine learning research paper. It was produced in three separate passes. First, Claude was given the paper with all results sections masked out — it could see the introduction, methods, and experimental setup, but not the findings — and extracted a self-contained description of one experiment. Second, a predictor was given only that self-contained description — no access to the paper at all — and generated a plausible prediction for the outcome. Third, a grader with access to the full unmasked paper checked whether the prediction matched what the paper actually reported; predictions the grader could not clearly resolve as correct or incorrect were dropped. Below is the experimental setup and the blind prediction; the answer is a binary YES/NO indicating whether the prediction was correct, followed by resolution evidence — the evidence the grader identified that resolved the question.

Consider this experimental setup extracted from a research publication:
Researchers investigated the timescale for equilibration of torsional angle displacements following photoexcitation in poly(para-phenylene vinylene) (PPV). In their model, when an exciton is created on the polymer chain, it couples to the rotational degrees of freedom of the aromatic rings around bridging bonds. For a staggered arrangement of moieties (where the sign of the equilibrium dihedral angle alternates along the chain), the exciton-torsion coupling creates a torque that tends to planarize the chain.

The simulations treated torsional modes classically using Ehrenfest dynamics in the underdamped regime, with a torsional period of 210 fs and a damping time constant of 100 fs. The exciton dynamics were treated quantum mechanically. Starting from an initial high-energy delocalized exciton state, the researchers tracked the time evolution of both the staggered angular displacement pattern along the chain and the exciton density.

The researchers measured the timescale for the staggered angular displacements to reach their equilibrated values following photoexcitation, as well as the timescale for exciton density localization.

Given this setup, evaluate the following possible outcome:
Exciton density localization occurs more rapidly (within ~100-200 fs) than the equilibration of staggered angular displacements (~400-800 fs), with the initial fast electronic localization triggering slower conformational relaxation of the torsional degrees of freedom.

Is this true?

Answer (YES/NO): YES